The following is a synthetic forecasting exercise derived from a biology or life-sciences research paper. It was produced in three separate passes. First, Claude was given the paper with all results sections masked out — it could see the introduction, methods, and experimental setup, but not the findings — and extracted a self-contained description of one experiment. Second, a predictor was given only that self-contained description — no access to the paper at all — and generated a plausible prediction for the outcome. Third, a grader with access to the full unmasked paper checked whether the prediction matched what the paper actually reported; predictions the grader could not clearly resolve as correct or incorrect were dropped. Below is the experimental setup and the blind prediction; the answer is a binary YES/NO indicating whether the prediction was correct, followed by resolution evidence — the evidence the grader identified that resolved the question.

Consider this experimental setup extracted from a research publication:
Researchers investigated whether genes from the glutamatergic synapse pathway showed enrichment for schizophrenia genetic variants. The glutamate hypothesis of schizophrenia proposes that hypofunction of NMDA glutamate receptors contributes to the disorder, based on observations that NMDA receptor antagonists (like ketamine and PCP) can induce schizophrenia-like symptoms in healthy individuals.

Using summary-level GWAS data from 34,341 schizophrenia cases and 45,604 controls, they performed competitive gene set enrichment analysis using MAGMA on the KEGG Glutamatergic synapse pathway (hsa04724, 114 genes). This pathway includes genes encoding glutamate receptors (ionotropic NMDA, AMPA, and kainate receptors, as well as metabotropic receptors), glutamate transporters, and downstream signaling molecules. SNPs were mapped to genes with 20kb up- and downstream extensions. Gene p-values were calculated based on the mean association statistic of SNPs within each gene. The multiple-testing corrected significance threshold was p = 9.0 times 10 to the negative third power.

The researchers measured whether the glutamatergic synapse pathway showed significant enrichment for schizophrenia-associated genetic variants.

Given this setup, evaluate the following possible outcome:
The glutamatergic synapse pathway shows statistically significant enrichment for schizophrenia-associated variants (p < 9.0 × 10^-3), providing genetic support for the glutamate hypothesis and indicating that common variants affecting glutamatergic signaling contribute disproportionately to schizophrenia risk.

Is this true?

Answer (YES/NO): NO